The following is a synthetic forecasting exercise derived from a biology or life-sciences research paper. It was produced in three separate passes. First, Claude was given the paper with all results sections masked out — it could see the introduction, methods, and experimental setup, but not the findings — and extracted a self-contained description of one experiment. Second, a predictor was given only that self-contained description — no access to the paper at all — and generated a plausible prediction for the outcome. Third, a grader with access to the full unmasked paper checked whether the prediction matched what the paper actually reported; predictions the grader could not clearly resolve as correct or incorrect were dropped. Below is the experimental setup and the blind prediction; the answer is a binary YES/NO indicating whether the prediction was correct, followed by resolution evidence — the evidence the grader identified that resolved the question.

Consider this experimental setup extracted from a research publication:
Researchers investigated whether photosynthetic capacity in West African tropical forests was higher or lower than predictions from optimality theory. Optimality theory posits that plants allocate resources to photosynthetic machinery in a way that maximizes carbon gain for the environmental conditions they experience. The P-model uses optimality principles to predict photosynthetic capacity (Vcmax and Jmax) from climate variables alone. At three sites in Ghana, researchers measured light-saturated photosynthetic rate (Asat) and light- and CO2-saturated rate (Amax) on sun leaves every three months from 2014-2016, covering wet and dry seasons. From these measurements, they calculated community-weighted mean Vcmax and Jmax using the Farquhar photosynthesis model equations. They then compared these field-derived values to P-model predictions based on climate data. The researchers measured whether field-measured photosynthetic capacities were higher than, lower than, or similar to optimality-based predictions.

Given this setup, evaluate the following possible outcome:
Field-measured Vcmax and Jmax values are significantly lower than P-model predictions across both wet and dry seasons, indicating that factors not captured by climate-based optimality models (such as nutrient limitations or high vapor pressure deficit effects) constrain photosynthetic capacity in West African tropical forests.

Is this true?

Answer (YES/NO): NO